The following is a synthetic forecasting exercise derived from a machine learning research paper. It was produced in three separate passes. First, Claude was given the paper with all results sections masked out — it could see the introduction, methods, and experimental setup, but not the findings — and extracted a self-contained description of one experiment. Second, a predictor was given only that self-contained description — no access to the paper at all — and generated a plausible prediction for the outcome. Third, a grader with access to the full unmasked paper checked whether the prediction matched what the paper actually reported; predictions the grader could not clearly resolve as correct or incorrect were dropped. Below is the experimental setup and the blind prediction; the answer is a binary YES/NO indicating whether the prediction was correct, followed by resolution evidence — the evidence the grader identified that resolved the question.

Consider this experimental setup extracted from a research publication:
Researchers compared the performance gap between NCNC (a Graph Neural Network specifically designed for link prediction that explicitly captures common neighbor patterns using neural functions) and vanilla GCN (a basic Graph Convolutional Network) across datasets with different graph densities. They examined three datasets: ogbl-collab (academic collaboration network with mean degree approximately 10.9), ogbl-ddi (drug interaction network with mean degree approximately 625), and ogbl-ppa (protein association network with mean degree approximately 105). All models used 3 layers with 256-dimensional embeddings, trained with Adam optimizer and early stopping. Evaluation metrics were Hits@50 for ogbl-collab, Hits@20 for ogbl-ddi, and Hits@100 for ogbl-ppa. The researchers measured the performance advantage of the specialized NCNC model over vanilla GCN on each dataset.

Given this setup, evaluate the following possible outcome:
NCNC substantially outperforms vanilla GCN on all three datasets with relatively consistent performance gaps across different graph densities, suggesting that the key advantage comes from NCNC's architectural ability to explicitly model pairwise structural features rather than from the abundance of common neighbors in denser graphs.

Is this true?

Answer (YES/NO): NO